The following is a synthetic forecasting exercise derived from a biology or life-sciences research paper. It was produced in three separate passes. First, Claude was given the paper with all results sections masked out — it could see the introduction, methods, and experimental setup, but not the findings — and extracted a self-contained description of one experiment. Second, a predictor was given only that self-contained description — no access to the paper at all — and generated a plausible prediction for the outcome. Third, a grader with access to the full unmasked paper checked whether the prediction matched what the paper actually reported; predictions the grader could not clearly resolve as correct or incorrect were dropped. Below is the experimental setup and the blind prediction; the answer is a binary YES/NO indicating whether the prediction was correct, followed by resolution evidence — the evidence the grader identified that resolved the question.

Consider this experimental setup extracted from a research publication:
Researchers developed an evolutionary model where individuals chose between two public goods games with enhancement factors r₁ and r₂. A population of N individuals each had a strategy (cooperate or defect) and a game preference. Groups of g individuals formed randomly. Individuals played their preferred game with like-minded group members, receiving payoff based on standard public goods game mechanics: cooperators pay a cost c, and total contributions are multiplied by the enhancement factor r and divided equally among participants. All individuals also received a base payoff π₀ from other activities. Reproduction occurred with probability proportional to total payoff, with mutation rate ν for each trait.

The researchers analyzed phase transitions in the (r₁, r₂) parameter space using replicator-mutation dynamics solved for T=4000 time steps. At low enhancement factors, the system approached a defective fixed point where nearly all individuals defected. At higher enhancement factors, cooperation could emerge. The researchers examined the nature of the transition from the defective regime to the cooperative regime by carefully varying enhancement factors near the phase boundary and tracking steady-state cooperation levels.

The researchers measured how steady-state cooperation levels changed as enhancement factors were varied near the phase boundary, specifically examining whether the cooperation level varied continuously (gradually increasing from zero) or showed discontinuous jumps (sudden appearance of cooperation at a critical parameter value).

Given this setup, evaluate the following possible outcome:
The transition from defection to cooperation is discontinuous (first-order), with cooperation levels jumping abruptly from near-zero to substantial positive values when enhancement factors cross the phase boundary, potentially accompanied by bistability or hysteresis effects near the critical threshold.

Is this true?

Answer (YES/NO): YES